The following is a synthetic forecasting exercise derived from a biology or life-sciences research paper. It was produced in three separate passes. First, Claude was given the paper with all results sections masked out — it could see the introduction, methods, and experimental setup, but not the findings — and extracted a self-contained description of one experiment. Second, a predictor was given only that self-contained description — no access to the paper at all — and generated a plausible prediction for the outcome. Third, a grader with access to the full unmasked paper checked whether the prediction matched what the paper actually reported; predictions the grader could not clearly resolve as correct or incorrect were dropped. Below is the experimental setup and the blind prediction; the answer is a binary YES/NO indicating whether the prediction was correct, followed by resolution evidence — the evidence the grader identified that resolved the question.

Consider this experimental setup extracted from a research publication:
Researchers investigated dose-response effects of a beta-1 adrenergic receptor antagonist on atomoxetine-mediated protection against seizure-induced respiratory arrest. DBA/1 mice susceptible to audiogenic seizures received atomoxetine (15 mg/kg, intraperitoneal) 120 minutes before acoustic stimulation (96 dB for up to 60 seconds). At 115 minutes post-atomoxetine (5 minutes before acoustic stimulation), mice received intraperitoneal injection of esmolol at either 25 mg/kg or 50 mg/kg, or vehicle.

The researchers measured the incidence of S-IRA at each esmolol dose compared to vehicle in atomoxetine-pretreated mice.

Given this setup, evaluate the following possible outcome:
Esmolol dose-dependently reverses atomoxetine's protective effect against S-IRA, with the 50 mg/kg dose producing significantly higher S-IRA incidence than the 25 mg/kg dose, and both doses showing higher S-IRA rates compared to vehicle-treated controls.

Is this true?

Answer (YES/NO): NO